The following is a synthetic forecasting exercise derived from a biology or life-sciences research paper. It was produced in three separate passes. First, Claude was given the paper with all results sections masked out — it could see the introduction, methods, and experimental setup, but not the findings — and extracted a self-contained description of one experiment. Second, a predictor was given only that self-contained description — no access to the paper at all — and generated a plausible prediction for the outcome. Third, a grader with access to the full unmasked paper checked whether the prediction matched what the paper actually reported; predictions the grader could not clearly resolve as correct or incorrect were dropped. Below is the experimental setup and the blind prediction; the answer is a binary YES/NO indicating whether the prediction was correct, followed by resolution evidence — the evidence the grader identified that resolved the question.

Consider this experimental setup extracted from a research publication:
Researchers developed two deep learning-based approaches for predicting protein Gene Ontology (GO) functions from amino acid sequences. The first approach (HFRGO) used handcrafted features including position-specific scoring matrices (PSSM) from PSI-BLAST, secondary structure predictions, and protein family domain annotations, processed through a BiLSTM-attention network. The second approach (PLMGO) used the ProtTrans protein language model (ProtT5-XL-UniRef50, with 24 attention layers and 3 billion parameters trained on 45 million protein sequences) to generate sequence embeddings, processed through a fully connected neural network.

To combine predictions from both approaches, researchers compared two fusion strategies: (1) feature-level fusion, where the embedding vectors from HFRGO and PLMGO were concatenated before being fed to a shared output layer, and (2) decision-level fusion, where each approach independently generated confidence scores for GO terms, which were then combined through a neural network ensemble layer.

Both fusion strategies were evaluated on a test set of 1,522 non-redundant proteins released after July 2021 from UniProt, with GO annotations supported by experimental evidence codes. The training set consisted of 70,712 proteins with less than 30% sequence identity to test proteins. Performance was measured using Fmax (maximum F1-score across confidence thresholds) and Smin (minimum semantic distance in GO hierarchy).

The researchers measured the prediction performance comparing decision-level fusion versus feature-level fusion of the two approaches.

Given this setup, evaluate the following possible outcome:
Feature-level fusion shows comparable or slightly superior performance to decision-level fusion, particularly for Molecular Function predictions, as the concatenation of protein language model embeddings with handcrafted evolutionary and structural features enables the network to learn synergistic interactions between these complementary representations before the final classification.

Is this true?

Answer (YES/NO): NO